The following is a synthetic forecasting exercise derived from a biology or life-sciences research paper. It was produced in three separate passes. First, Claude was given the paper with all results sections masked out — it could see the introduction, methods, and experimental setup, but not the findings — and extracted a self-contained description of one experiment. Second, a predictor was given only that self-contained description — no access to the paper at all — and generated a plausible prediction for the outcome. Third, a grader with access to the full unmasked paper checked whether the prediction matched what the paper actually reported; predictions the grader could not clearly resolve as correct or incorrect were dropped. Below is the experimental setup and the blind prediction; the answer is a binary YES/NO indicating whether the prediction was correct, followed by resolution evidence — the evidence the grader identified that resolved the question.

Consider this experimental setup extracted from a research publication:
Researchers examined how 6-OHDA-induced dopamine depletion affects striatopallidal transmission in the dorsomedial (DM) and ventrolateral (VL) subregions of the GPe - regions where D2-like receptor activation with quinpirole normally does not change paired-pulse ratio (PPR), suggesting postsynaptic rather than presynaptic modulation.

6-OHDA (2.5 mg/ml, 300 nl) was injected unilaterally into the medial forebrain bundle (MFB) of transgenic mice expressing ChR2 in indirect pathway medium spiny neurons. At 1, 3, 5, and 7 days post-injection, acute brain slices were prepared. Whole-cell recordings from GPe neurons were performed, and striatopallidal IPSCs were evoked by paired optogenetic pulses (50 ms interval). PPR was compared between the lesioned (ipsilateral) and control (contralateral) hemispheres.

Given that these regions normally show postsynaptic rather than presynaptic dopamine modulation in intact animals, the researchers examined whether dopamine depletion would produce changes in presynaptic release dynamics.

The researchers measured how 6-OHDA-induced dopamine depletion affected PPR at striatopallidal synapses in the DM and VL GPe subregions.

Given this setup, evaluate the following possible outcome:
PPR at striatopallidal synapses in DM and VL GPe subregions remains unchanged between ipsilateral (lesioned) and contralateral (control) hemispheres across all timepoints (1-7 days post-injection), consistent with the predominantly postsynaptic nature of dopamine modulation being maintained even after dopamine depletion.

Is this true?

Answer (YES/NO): NO